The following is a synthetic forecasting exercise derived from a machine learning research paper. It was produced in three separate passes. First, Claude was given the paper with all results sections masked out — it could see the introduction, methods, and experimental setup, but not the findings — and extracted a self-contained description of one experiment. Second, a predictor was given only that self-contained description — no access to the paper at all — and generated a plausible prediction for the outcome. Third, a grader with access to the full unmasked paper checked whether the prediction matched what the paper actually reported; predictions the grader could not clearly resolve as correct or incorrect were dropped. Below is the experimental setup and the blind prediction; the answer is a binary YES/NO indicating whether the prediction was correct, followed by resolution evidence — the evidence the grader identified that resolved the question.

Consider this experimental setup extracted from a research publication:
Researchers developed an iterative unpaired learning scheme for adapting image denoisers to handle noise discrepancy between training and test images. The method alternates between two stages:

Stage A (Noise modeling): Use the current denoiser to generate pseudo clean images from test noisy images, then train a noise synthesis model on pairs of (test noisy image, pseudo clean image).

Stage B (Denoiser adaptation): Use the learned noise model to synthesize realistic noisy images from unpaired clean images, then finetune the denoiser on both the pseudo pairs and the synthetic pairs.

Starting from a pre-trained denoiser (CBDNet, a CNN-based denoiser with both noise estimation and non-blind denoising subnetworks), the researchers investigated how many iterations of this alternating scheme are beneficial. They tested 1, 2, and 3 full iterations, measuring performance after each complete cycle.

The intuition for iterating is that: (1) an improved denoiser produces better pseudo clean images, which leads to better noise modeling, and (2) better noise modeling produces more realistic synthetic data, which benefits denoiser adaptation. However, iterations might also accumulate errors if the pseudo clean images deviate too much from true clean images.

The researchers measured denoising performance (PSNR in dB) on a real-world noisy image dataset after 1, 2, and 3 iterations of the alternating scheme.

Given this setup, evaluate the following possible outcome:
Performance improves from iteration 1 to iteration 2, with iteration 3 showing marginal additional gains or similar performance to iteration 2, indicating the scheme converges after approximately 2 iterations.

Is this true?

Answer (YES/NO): NO